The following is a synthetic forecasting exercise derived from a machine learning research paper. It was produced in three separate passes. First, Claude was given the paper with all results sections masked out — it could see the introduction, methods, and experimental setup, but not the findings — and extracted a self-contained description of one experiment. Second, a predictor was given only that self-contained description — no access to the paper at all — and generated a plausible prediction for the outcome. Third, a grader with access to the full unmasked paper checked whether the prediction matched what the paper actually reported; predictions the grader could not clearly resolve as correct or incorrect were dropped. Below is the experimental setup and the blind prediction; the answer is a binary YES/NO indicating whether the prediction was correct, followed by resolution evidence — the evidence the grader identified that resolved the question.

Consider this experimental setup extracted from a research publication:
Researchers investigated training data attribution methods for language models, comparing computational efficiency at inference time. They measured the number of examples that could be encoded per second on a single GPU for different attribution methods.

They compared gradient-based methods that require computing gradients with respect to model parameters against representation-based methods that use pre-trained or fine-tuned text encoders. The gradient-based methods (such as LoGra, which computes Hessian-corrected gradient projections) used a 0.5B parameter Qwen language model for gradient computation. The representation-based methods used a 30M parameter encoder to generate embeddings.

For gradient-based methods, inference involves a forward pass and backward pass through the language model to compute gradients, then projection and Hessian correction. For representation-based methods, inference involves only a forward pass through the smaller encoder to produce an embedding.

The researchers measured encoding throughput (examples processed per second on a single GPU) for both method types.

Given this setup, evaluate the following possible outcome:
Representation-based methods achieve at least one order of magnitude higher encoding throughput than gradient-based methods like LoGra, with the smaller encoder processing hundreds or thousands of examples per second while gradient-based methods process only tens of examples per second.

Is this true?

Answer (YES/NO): YES